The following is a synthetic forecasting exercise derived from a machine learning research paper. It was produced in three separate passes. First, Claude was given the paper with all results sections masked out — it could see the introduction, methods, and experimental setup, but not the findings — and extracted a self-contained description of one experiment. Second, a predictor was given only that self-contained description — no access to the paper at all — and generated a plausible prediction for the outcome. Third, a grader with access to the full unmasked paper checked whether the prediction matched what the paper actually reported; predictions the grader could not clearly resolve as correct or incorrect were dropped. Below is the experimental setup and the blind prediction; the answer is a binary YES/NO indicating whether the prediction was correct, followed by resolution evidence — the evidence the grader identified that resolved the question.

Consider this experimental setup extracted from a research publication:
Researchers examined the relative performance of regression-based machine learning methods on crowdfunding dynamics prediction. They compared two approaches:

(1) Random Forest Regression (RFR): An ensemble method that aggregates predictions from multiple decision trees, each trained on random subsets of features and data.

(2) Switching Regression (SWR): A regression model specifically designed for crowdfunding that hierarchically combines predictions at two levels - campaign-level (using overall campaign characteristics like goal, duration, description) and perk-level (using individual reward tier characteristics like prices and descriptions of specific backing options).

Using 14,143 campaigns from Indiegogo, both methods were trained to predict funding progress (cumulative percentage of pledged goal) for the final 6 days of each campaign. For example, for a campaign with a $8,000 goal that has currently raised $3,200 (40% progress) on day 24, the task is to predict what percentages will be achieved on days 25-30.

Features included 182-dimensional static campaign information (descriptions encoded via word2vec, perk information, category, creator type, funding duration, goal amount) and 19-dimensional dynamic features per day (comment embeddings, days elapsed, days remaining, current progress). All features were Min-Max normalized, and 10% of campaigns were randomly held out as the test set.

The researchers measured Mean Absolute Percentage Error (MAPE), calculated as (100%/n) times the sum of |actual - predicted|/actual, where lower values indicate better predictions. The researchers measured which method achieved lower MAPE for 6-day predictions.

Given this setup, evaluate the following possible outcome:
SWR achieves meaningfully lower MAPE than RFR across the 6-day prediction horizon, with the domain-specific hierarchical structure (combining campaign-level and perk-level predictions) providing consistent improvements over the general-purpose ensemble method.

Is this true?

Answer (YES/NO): YES